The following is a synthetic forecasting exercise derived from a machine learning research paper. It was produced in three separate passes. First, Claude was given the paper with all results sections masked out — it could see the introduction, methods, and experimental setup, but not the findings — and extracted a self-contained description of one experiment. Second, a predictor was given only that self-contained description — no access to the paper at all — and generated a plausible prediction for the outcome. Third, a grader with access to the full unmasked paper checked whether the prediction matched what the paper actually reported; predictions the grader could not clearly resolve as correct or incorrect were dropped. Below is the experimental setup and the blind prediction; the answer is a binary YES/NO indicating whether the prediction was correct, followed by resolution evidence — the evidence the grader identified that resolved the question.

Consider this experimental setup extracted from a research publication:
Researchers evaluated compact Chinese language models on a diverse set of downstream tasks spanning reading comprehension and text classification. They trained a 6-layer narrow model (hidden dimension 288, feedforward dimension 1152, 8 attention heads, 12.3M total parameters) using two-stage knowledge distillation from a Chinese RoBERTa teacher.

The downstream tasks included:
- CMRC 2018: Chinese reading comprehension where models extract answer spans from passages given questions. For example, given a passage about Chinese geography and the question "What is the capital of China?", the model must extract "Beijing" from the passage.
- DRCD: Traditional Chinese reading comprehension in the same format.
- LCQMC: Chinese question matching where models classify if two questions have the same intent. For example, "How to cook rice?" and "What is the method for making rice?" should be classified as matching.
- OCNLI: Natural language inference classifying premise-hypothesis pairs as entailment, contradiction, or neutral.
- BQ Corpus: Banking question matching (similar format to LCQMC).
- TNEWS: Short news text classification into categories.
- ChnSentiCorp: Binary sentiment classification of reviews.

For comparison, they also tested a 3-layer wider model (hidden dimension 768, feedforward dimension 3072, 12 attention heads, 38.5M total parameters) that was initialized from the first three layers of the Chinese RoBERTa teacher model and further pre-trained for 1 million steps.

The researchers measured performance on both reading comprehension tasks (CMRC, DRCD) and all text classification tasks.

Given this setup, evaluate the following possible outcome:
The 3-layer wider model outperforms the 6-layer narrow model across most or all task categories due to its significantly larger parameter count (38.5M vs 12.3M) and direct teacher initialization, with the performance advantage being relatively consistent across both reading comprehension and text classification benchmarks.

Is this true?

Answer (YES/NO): NO